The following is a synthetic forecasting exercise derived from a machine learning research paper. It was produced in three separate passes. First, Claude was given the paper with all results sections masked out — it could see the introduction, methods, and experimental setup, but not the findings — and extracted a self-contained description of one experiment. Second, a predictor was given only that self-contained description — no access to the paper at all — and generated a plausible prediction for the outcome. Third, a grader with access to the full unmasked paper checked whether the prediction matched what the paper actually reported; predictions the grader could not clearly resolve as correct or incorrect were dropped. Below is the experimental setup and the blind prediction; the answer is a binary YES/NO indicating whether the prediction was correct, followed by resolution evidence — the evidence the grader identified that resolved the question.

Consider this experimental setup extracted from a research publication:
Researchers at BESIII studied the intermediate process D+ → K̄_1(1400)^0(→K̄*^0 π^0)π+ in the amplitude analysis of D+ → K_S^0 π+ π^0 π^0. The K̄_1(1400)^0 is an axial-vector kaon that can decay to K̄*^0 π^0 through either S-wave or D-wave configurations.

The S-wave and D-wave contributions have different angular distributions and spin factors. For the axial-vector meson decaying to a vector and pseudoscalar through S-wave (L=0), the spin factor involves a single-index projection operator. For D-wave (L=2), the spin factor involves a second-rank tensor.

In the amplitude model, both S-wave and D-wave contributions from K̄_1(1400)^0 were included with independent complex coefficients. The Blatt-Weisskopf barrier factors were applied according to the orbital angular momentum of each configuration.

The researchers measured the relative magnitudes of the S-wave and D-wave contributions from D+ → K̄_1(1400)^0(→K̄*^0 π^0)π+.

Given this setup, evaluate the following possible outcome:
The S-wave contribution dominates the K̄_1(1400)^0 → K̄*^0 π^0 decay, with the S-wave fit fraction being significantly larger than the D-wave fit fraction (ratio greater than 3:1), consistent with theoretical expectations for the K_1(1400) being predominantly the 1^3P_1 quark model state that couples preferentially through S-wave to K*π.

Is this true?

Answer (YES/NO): NO